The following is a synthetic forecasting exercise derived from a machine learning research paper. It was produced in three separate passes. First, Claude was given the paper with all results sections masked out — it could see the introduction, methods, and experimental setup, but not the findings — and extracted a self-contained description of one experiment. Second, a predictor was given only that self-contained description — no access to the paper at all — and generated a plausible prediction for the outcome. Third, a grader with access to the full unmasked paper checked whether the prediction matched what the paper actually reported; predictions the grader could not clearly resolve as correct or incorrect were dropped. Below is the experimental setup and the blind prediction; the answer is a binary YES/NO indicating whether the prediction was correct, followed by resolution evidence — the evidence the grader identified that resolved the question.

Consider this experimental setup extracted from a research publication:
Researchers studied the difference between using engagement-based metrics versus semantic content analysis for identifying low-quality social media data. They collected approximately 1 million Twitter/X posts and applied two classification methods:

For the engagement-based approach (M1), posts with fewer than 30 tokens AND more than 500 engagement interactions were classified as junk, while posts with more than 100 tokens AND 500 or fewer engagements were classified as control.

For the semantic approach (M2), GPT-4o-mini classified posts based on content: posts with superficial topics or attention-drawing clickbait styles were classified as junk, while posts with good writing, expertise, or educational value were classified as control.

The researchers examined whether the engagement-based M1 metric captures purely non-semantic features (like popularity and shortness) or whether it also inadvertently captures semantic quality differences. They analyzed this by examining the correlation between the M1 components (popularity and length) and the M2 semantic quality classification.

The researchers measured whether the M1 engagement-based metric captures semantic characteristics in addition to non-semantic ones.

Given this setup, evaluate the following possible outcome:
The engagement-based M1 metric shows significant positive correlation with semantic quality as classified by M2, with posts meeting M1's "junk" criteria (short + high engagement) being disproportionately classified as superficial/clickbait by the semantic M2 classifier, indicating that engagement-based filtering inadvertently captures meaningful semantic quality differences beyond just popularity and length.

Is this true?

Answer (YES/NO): NO